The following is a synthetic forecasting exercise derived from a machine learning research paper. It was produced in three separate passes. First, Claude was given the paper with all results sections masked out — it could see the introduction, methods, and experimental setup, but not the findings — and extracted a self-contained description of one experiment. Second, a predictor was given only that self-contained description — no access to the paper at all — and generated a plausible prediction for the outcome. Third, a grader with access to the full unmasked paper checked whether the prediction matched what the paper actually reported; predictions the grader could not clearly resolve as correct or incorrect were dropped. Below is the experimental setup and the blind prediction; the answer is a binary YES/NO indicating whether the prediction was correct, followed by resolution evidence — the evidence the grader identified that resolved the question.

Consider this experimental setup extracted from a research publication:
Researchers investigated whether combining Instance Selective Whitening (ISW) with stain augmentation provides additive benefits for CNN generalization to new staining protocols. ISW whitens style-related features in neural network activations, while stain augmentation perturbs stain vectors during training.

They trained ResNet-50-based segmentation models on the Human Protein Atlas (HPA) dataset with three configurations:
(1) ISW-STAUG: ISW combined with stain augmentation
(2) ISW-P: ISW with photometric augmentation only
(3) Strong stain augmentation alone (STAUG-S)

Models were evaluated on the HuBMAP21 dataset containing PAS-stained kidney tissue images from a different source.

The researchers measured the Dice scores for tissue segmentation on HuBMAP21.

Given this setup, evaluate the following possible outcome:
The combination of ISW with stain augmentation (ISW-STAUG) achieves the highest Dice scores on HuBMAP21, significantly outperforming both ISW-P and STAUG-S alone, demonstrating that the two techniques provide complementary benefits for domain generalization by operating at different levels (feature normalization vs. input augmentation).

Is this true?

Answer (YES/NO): NO